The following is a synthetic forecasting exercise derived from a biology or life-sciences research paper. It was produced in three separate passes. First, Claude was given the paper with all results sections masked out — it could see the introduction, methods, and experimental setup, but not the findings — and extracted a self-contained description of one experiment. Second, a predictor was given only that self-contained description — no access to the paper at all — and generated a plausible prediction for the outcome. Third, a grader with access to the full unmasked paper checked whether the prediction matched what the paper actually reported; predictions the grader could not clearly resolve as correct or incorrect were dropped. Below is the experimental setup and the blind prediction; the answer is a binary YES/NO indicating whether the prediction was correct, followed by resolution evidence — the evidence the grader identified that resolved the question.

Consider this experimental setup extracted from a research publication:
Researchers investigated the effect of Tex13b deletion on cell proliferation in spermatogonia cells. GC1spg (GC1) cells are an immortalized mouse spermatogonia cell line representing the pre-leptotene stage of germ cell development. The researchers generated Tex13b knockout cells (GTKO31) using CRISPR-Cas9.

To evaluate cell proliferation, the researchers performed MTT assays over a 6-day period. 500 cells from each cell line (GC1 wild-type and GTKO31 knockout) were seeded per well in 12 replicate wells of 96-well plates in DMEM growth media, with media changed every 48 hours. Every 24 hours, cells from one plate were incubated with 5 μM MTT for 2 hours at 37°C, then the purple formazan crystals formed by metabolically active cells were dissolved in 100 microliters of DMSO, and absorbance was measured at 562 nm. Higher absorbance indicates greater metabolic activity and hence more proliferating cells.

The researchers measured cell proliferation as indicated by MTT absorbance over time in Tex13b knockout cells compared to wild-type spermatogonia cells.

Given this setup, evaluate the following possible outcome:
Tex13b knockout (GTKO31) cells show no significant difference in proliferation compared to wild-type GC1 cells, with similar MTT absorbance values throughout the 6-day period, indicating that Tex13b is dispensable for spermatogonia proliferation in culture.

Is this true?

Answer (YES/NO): NO